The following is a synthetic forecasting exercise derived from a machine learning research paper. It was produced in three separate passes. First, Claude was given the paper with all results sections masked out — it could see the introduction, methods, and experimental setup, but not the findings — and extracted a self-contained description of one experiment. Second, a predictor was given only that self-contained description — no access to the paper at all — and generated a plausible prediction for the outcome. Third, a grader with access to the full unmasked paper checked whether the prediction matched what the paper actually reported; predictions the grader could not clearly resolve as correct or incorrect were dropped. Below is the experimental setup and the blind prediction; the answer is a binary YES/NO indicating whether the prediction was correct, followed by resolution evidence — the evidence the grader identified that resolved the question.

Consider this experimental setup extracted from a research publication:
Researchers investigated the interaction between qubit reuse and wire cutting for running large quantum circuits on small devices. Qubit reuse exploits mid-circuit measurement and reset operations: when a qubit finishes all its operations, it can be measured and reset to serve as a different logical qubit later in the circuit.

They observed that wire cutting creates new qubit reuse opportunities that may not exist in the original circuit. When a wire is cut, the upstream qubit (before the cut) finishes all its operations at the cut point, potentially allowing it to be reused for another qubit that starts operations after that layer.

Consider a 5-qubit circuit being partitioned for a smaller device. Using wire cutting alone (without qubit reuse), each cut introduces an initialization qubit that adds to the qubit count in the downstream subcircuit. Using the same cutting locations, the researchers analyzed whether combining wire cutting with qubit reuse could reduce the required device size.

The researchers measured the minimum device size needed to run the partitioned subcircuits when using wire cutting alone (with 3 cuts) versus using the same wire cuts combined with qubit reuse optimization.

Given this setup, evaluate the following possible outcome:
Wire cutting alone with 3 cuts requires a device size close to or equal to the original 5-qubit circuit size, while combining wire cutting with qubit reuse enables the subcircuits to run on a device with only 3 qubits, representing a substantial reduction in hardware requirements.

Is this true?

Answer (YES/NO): YES